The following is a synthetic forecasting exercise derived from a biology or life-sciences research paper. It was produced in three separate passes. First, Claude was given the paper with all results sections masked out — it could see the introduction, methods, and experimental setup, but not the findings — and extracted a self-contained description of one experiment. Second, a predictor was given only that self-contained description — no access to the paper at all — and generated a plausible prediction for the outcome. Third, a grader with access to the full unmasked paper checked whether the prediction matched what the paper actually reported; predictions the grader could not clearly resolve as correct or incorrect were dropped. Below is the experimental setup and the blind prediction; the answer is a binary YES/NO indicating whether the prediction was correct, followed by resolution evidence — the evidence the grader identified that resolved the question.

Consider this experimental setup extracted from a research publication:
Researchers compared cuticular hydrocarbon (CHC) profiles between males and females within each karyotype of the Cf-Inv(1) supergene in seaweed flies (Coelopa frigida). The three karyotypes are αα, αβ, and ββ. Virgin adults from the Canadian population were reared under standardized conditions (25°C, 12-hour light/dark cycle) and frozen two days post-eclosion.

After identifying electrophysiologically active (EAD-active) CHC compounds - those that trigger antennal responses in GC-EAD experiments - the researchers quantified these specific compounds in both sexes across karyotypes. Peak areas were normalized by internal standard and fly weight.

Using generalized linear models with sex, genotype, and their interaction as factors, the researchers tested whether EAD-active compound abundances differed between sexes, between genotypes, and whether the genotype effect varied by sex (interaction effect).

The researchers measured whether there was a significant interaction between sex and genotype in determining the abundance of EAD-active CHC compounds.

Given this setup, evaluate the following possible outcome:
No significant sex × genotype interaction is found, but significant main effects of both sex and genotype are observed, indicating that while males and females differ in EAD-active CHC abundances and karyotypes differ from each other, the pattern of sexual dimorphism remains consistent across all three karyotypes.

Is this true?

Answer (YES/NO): NO